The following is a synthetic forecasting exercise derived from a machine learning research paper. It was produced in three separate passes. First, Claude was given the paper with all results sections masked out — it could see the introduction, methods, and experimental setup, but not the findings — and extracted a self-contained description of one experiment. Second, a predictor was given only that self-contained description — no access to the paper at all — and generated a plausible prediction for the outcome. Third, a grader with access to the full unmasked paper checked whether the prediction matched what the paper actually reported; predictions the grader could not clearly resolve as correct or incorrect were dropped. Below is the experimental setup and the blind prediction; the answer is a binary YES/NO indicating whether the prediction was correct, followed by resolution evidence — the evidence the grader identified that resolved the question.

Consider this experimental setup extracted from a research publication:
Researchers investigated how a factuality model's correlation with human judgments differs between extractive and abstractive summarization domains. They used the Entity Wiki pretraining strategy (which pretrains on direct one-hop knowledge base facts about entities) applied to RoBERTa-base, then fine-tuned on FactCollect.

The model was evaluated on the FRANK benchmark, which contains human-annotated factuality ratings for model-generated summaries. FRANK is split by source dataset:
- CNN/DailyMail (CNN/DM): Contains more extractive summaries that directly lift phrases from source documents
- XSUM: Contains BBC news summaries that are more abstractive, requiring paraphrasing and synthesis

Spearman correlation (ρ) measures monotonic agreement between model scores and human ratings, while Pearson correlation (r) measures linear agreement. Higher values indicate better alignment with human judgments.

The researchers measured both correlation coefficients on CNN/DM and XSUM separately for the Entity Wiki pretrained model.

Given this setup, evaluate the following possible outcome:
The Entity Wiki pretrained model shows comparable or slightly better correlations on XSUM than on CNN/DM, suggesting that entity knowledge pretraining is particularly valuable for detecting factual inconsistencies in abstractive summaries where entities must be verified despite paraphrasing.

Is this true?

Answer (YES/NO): NO